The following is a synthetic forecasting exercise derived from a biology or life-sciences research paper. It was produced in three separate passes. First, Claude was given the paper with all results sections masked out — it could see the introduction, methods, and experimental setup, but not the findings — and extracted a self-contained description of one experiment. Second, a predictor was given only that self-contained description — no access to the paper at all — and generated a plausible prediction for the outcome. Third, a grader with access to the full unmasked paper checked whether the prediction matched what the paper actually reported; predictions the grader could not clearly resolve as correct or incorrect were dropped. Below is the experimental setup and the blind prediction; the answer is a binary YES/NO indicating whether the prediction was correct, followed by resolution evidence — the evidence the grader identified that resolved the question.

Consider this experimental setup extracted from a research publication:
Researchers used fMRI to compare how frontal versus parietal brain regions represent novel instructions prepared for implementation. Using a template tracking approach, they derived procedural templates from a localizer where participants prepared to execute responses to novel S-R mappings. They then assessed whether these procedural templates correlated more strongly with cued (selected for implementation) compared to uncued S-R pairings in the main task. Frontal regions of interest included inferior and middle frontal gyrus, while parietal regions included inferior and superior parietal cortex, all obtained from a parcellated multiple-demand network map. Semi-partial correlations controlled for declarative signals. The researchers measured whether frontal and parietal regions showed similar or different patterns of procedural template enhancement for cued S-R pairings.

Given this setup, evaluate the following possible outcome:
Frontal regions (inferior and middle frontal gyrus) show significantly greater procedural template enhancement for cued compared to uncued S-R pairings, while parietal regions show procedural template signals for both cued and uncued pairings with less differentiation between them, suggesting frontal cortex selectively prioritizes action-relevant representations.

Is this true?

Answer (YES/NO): NO